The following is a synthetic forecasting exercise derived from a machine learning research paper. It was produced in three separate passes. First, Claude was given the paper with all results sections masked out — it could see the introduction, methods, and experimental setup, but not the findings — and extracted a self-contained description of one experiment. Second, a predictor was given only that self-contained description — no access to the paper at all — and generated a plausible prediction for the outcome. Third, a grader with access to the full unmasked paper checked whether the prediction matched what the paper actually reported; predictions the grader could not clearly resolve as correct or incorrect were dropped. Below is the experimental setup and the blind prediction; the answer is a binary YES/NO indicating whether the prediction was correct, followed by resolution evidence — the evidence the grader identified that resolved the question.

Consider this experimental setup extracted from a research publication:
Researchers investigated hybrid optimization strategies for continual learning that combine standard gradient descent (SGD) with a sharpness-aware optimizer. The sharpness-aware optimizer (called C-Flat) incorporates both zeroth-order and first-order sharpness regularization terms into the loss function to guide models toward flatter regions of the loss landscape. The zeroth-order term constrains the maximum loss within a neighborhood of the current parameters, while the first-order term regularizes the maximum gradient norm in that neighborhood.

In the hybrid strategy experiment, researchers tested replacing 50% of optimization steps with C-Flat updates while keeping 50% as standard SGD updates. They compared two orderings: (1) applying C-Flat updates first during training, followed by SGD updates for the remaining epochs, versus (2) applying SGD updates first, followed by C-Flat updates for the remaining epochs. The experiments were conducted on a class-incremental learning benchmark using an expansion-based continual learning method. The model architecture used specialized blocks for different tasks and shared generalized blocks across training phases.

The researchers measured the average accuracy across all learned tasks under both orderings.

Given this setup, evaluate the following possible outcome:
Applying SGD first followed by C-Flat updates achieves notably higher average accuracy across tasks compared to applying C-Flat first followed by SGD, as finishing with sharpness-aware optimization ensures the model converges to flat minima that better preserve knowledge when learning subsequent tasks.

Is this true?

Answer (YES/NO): NO